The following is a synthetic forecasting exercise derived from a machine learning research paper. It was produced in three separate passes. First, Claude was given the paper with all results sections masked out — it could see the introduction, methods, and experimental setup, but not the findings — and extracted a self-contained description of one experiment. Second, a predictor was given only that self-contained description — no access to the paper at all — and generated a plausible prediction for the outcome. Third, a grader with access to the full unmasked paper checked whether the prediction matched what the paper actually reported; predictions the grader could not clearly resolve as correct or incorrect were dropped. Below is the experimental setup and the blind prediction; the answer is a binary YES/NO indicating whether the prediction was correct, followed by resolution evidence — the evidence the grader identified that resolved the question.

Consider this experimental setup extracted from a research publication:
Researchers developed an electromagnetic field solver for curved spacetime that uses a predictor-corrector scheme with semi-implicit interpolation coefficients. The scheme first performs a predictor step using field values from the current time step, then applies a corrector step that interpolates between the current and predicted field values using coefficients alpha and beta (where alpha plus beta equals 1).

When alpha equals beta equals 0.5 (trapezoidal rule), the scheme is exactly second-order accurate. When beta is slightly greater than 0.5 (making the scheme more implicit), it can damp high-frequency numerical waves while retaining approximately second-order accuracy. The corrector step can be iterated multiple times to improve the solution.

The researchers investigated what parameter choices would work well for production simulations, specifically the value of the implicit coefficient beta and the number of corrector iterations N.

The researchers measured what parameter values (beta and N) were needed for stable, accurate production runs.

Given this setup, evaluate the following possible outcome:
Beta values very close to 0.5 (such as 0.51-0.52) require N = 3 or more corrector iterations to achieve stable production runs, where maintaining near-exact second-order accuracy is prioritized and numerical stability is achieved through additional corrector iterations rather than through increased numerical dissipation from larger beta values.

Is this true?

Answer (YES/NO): NO